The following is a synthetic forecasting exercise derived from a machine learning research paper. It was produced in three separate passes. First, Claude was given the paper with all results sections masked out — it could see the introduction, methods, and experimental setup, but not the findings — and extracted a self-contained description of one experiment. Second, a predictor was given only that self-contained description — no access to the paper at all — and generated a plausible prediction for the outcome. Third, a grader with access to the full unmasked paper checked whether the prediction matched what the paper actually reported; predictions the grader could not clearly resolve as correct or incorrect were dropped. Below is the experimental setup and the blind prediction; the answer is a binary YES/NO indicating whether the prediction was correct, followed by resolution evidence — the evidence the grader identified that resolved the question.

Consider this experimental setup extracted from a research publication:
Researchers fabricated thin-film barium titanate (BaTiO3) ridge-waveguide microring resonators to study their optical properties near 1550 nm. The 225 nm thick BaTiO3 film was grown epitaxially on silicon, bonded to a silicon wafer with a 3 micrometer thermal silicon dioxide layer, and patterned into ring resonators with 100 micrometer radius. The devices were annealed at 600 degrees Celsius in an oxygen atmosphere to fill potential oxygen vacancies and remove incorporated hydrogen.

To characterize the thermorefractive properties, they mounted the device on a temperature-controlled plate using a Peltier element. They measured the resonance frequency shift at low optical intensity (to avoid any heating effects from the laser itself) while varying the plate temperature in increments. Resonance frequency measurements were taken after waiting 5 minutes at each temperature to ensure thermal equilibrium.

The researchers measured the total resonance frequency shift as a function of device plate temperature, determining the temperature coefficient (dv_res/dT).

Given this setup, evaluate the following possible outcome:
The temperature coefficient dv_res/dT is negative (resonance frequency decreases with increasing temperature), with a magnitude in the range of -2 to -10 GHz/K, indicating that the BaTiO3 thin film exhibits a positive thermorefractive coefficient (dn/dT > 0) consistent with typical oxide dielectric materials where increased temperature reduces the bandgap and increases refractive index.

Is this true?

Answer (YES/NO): YES